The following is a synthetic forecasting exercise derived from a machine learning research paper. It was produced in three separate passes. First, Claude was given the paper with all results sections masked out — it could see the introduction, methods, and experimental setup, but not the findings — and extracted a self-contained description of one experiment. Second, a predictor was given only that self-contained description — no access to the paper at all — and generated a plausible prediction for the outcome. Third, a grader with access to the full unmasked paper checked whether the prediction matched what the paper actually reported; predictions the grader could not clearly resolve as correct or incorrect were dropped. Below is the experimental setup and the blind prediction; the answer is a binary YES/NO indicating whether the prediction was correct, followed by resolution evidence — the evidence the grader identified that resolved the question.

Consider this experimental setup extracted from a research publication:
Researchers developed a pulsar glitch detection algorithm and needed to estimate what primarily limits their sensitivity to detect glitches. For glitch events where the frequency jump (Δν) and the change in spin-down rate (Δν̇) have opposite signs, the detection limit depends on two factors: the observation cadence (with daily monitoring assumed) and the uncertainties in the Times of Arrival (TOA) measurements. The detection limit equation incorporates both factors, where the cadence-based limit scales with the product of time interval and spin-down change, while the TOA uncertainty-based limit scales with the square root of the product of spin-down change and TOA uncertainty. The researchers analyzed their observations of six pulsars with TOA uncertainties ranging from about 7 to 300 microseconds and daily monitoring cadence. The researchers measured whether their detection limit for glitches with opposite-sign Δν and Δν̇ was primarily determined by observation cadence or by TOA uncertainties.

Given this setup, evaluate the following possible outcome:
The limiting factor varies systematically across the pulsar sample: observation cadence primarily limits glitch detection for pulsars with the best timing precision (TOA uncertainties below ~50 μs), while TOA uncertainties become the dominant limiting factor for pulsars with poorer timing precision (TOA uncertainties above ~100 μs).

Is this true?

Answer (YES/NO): NO